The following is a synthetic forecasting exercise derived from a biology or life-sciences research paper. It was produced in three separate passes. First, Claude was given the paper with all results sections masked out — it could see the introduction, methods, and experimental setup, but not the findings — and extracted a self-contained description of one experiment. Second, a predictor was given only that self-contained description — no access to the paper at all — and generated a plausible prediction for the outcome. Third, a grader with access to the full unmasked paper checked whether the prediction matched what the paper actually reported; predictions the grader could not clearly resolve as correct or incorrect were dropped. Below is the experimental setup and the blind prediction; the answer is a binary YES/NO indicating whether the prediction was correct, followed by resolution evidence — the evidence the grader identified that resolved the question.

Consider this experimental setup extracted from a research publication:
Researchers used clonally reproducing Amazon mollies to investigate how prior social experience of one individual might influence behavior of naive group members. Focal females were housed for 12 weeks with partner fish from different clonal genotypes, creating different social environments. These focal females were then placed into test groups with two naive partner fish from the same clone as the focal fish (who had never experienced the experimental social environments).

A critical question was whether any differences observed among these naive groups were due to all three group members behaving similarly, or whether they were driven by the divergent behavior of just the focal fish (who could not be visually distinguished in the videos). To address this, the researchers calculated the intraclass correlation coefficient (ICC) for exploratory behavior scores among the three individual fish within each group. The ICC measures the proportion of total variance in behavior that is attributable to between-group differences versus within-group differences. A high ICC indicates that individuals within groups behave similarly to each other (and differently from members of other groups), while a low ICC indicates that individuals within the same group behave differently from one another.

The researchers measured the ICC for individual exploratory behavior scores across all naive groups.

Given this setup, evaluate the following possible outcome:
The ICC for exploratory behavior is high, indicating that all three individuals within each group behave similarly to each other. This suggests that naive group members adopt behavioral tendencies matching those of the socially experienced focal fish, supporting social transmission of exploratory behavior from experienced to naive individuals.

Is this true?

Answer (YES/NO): YES